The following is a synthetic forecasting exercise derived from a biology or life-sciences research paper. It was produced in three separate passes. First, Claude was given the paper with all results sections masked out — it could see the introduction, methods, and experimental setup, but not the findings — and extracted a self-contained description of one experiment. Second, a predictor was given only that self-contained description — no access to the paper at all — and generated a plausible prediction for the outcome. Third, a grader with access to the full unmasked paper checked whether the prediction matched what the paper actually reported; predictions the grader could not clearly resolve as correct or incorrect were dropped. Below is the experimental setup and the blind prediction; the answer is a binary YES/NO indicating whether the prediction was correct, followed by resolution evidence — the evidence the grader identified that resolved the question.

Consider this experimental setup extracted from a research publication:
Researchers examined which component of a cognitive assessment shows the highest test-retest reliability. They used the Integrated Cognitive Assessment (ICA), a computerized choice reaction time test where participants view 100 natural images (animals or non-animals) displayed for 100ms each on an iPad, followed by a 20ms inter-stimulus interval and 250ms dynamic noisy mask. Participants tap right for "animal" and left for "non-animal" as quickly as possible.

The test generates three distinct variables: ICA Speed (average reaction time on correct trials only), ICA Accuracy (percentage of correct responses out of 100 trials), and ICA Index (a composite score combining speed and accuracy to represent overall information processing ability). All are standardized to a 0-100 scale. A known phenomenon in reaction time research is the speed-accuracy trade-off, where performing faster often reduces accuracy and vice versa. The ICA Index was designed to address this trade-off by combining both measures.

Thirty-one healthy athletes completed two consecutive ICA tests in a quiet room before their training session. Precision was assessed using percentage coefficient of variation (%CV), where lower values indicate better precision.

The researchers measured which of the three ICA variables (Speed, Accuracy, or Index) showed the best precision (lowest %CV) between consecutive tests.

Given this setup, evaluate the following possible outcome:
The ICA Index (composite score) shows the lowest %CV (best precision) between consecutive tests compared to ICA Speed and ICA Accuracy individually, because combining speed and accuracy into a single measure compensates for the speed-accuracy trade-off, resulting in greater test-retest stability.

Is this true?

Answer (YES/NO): NO